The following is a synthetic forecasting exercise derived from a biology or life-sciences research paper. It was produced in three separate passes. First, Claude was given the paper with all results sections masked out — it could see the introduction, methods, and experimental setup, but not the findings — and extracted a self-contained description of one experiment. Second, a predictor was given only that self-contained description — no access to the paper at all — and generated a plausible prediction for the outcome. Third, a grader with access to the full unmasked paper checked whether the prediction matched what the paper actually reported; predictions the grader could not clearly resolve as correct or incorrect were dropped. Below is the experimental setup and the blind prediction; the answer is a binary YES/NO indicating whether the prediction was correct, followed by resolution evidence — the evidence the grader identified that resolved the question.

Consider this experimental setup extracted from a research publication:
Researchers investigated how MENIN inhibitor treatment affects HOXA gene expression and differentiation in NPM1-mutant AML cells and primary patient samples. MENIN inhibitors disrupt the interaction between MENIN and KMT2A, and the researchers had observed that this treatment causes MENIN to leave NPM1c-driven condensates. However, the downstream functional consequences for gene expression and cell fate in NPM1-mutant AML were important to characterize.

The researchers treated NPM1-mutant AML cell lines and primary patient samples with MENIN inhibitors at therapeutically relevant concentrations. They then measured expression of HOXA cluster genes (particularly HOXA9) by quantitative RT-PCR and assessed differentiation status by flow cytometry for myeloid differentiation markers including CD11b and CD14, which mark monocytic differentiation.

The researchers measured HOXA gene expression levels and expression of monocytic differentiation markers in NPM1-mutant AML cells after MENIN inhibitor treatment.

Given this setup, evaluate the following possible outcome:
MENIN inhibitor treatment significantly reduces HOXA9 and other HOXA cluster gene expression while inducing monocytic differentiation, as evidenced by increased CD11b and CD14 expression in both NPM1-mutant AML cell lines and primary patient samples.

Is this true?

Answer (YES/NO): YES